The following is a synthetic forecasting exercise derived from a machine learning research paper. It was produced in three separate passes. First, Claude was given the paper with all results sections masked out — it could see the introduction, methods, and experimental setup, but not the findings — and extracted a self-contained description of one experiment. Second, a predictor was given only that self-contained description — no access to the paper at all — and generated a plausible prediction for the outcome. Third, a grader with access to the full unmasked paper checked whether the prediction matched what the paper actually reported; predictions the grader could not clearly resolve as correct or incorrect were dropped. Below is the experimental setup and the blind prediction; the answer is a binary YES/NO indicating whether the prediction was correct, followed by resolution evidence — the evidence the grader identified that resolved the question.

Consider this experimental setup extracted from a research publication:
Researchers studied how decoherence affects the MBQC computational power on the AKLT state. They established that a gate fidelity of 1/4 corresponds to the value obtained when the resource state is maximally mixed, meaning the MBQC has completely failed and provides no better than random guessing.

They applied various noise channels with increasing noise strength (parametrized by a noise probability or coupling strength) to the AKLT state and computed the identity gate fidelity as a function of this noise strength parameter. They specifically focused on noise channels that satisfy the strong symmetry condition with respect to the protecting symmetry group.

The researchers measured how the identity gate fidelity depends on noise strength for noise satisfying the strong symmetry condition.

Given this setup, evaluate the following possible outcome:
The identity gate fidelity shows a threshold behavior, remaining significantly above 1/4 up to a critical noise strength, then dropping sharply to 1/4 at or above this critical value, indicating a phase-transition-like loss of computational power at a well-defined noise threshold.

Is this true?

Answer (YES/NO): NO